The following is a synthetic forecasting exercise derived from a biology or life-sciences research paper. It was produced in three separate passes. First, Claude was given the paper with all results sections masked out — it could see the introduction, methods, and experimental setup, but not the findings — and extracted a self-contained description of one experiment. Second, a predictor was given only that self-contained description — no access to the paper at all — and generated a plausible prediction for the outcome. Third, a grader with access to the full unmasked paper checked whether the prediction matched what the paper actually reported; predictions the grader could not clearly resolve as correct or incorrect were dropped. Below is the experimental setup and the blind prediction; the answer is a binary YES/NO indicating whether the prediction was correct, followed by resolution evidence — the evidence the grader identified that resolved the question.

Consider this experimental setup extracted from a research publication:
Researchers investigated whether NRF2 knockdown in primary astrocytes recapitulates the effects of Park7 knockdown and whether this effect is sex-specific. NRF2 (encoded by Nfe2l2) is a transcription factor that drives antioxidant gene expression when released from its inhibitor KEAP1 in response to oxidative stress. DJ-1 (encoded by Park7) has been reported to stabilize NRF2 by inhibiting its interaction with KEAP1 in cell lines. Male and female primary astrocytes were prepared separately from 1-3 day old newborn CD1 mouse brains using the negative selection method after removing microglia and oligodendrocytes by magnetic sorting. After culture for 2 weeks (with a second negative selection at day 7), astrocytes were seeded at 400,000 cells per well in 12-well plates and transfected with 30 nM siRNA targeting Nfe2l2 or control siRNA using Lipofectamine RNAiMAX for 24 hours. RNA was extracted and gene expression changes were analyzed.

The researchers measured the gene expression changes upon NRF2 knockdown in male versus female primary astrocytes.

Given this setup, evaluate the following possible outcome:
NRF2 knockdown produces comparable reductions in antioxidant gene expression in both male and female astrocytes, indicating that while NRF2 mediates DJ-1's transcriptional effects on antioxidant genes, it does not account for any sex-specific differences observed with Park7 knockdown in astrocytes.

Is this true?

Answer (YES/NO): NO